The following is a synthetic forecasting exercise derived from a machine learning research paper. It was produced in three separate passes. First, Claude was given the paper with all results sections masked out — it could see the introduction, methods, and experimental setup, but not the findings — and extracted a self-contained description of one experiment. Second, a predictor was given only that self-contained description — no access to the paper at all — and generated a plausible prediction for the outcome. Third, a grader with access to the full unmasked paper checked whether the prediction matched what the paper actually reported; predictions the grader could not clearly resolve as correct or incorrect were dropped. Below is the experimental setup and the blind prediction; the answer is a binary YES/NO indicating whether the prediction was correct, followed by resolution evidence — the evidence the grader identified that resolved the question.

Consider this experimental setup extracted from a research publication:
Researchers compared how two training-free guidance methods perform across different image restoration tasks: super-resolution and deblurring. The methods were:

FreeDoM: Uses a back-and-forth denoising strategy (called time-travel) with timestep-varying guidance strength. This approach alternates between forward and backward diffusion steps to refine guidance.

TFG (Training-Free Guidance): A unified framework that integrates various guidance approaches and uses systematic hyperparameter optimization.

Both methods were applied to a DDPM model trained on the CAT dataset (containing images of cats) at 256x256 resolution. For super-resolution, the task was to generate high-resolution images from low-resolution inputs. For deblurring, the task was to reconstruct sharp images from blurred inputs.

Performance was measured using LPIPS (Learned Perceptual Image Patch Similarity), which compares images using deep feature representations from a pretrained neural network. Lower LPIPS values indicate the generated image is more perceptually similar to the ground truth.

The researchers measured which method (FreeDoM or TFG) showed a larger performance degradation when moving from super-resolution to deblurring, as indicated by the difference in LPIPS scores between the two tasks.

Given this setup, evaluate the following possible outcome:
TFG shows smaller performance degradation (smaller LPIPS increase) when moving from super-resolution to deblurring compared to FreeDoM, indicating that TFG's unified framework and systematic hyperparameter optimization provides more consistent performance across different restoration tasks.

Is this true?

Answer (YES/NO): YES